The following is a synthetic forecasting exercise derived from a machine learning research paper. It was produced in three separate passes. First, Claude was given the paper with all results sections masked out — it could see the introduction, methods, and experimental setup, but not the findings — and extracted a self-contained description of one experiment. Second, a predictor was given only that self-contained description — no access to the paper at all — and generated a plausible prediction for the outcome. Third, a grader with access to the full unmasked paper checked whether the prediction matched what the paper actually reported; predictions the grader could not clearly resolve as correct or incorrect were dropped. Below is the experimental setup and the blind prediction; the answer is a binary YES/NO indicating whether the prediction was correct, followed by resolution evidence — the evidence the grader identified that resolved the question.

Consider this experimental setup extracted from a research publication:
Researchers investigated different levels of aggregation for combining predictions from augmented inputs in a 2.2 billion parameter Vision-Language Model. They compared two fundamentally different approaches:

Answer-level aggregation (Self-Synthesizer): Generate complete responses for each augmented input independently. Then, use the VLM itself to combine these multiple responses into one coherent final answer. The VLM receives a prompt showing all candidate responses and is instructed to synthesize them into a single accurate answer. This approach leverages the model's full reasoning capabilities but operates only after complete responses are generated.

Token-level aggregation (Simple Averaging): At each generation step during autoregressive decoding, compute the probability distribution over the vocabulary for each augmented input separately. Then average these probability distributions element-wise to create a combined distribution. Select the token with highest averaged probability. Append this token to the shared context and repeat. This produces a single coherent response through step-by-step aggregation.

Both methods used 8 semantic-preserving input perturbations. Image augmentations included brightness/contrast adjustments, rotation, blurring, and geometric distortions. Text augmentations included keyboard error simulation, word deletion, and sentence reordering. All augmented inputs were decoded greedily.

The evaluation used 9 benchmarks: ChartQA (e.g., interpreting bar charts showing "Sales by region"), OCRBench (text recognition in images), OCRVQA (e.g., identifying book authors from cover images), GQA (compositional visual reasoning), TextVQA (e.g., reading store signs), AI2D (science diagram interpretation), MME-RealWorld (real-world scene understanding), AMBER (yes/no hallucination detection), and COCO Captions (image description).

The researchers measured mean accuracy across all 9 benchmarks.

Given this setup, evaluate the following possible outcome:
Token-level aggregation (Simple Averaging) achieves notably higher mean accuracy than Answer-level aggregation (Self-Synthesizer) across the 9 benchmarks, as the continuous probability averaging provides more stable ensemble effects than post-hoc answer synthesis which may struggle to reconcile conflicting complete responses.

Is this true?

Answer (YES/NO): YES